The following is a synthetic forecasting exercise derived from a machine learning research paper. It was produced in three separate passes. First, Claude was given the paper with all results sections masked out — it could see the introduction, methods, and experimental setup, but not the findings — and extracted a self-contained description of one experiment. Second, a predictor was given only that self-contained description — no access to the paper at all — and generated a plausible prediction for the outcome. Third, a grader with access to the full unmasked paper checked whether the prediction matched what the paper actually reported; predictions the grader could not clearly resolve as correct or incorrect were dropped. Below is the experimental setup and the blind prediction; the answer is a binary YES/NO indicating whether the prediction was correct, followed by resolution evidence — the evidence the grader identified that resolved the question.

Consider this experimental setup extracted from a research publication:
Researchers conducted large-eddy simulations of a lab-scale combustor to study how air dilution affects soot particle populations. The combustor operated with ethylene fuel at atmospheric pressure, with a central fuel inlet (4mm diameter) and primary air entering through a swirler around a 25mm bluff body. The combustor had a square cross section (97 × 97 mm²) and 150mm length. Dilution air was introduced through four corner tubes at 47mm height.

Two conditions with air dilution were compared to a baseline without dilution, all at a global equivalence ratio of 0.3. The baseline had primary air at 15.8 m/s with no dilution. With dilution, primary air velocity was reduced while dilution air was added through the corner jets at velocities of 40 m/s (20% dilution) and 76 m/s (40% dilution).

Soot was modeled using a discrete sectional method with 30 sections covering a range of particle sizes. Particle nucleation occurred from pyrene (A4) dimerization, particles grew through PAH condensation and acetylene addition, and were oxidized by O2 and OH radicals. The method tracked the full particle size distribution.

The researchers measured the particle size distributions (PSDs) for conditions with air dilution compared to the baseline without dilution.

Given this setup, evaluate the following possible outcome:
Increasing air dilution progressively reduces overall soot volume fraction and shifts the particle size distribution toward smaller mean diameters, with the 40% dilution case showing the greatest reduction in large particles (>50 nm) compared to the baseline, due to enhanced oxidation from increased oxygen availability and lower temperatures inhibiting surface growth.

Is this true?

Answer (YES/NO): NO